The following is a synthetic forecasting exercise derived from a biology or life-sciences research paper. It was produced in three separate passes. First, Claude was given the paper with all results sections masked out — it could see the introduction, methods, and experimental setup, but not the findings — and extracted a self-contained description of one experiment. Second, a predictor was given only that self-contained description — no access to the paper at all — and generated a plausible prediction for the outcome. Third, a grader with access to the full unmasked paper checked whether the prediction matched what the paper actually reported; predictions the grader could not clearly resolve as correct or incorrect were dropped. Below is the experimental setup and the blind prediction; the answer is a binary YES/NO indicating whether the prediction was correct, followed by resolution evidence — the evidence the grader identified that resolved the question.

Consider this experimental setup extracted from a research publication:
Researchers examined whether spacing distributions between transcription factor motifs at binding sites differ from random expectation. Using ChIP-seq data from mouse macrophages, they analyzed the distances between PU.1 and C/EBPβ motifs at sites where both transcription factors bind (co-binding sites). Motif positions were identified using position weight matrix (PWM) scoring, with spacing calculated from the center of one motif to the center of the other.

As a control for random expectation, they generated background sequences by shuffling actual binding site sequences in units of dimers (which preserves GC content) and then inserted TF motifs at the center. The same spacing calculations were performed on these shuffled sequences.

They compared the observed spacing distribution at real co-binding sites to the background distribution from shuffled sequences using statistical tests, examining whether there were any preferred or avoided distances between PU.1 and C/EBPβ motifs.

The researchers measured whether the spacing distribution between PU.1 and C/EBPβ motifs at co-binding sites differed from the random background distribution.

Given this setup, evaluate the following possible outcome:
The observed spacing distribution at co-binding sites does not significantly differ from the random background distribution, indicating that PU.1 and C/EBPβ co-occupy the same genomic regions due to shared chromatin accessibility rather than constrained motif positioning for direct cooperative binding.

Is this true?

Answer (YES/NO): NO